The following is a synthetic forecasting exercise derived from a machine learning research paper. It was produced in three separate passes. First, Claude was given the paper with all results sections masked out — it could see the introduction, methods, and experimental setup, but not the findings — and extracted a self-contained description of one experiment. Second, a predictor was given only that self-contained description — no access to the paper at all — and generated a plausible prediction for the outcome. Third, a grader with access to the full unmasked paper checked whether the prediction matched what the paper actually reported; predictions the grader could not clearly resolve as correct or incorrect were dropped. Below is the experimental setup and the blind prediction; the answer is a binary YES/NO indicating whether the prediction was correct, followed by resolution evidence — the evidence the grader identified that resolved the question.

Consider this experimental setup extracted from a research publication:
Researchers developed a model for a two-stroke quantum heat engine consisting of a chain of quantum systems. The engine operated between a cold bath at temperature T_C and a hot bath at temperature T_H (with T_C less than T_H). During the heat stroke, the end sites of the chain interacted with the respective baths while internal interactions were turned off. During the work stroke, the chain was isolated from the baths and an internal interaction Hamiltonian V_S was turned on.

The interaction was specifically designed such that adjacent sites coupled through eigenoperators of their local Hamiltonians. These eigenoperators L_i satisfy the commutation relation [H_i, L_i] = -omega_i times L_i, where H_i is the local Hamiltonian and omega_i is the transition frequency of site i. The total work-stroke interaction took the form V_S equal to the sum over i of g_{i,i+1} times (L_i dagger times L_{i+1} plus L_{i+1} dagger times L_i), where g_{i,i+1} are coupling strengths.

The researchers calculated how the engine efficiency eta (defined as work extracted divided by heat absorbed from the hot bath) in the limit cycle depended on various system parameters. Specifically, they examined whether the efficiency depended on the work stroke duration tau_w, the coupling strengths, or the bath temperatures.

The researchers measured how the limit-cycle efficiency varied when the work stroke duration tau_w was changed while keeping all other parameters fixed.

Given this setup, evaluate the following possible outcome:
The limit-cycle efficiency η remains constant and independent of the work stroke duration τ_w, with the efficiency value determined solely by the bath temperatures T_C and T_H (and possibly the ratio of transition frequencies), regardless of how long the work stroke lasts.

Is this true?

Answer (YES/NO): NO